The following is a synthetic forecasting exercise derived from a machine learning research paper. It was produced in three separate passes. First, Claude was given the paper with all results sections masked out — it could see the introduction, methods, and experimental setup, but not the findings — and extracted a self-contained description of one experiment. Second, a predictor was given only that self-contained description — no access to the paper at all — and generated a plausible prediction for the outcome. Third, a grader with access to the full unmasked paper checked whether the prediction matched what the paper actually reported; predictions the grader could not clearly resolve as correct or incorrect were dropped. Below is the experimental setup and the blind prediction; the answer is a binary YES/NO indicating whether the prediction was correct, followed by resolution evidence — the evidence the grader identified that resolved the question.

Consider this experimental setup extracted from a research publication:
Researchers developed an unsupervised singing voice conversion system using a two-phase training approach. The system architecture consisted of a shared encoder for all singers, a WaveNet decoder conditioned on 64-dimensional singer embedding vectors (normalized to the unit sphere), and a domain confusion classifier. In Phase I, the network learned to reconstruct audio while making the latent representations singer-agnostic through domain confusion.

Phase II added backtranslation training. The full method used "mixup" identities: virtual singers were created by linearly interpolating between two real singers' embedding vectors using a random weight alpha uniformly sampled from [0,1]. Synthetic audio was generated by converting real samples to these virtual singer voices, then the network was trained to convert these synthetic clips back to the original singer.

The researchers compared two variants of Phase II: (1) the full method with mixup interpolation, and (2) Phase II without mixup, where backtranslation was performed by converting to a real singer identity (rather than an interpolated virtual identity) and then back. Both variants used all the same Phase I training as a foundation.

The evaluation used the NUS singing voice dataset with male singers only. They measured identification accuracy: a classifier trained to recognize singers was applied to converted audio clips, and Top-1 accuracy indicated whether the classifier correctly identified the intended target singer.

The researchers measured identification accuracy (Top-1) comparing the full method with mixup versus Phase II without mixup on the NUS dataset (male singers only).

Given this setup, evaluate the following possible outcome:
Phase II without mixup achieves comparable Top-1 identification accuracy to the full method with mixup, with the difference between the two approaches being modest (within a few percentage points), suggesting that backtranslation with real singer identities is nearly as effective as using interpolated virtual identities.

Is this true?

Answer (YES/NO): NO